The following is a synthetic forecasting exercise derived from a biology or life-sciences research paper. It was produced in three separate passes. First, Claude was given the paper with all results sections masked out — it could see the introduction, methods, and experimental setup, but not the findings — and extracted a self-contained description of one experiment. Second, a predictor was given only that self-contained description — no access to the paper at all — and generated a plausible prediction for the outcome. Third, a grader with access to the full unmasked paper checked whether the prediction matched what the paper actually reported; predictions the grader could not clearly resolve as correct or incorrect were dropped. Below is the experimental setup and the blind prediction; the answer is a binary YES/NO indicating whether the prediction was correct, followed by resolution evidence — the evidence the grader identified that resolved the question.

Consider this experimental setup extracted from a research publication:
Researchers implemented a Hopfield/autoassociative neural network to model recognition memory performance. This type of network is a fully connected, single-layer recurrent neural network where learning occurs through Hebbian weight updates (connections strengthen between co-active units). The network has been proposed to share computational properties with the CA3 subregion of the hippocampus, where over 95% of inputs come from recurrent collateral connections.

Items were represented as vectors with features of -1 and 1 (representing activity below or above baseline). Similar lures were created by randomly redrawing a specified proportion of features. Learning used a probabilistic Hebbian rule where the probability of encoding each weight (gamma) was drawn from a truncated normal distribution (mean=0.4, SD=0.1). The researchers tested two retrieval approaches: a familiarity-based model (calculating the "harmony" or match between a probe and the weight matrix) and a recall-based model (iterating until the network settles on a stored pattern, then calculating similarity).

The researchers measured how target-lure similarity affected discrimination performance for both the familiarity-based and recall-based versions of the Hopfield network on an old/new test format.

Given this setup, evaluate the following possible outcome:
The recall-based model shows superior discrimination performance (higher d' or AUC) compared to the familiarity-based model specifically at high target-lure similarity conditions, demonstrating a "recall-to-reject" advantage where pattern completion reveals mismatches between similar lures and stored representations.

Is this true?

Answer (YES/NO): NO